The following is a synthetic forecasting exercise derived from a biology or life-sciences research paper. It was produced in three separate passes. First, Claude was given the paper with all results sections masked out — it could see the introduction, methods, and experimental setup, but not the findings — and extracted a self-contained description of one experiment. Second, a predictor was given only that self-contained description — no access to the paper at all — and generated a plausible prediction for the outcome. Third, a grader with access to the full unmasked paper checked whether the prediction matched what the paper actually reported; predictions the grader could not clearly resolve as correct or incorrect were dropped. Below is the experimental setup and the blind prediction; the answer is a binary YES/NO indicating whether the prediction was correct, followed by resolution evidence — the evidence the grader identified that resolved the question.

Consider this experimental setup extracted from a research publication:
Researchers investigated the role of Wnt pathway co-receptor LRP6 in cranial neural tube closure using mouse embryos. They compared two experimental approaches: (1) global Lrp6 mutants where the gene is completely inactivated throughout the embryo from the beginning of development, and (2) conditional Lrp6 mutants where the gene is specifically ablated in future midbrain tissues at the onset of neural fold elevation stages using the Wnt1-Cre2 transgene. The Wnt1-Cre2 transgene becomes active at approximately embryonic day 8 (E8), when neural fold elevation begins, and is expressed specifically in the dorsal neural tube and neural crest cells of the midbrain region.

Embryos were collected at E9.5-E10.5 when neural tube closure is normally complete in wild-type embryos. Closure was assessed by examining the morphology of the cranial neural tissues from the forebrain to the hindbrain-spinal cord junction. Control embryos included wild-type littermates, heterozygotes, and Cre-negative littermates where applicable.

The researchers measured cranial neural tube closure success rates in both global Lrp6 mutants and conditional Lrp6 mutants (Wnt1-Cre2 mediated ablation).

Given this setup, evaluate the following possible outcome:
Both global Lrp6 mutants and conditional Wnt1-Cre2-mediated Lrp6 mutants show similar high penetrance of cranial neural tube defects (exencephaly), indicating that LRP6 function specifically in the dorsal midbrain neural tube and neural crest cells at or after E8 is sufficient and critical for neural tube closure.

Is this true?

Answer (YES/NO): NO